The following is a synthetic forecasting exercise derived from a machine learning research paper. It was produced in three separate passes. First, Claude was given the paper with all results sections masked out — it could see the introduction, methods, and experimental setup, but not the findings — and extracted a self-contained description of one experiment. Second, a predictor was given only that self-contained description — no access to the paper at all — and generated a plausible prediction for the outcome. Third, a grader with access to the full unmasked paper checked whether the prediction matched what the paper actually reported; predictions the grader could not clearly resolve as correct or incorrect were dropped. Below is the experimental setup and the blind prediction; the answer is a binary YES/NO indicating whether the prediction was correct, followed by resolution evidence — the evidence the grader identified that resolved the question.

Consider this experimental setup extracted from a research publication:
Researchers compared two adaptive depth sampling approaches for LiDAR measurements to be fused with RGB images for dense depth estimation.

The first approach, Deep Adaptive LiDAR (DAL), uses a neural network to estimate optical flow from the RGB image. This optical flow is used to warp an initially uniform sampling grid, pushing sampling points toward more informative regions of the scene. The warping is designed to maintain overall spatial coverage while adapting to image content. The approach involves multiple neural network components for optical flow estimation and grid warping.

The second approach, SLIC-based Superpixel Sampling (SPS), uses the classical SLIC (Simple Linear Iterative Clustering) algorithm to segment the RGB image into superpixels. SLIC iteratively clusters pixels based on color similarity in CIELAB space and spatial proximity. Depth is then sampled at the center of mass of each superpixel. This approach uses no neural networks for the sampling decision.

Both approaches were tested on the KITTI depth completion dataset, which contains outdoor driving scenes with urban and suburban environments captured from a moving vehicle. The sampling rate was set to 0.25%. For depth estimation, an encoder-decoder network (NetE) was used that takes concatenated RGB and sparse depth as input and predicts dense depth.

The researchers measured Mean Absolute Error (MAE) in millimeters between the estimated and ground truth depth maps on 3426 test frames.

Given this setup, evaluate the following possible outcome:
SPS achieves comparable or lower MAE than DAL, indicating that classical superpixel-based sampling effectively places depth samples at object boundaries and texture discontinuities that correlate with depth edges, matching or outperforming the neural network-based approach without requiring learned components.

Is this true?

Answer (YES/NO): NO